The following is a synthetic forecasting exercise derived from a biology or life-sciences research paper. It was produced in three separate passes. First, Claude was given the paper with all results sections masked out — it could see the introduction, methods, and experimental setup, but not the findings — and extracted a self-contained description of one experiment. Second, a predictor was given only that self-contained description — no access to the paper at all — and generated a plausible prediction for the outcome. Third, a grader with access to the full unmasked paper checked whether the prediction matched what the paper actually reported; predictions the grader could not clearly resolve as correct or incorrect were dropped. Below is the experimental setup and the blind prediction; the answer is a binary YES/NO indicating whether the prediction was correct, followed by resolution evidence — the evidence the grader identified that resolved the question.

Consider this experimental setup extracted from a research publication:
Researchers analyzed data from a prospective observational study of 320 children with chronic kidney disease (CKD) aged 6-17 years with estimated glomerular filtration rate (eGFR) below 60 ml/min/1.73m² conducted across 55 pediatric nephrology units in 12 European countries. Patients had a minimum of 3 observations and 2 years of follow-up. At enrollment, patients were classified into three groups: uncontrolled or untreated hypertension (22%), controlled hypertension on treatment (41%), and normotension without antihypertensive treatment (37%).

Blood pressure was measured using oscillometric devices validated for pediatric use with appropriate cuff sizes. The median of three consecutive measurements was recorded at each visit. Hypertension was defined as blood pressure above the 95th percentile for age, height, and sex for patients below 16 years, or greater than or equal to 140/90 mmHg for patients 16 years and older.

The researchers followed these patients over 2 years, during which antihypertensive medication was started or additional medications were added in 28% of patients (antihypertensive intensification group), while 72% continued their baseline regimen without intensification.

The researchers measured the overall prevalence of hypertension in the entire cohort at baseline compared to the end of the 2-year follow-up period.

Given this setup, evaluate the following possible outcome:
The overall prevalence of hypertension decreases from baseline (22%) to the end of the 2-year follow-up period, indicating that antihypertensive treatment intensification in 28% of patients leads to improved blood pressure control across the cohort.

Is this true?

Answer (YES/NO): NO